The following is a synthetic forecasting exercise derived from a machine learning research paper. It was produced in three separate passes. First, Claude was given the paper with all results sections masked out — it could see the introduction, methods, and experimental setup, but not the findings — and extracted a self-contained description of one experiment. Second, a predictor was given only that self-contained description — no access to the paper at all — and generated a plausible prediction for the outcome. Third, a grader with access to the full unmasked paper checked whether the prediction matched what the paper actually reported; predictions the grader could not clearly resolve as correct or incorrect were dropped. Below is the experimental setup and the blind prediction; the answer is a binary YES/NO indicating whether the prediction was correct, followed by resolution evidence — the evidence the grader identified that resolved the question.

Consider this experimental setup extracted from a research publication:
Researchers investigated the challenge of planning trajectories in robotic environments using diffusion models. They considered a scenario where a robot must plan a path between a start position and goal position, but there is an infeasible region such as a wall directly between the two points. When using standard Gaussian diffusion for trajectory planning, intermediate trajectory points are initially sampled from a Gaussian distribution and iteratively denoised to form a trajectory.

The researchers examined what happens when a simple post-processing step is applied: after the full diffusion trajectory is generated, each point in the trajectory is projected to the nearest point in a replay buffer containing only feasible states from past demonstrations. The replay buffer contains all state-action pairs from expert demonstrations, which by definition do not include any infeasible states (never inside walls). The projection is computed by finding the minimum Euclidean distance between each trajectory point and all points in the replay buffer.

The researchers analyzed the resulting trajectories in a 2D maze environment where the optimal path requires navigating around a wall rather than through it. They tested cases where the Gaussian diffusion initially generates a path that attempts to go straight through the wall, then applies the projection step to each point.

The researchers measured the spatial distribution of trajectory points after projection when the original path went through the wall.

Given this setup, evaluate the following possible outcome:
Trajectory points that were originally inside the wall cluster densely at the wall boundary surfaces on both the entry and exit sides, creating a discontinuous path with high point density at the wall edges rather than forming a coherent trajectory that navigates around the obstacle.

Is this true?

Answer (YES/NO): YES